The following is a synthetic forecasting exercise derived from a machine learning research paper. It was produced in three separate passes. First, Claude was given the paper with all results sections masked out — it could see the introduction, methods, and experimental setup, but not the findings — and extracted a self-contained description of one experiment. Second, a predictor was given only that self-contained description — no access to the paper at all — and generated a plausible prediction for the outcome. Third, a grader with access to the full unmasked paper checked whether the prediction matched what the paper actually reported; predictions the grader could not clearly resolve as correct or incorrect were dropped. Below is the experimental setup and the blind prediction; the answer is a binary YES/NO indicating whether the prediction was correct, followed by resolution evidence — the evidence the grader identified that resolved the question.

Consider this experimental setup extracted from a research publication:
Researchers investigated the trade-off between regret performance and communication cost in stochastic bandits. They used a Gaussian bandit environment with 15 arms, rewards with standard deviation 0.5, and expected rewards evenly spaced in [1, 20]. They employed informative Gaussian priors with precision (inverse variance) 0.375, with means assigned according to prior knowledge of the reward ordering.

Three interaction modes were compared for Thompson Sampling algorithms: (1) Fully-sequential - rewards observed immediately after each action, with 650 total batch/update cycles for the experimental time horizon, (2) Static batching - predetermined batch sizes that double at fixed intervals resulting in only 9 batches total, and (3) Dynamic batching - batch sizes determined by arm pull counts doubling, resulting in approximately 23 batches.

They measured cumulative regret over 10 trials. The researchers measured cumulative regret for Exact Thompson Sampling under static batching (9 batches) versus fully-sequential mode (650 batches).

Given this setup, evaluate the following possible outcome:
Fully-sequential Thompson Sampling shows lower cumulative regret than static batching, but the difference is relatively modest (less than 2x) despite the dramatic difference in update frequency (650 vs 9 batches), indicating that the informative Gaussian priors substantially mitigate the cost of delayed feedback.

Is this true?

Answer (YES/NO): YES